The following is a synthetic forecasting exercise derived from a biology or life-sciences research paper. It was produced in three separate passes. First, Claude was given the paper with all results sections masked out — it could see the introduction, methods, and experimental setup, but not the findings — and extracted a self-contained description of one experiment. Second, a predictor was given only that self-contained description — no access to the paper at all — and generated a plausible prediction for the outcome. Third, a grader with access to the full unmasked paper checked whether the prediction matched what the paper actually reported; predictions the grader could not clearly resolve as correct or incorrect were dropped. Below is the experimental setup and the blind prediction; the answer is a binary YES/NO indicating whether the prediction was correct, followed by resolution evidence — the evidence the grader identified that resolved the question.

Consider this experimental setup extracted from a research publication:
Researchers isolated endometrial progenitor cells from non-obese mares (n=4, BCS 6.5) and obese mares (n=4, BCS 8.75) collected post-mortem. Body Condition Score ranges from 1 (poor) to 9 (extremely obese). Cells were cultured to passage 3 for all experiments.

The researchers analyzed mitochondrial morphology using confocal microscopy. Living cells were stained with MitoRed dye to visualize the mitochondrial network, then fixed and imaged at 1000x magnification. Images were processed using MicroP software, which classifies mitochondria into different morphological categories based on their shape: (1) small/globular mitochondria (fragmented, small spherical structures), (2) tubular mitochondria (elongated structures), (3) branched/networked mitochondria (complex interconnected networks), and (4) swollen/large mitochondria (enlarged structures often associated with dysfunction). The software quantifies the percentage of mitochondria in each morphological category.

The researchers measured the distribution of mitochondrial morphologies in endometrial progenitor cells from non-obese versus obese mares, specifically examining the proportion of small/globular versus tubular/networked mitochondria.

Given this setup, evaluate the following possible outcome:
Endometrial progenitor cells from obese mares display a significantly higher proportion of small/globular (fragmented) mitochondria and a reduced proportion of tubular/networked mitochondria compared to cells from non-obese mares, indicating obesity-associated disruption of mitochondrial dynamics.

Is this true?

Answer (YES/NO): YES